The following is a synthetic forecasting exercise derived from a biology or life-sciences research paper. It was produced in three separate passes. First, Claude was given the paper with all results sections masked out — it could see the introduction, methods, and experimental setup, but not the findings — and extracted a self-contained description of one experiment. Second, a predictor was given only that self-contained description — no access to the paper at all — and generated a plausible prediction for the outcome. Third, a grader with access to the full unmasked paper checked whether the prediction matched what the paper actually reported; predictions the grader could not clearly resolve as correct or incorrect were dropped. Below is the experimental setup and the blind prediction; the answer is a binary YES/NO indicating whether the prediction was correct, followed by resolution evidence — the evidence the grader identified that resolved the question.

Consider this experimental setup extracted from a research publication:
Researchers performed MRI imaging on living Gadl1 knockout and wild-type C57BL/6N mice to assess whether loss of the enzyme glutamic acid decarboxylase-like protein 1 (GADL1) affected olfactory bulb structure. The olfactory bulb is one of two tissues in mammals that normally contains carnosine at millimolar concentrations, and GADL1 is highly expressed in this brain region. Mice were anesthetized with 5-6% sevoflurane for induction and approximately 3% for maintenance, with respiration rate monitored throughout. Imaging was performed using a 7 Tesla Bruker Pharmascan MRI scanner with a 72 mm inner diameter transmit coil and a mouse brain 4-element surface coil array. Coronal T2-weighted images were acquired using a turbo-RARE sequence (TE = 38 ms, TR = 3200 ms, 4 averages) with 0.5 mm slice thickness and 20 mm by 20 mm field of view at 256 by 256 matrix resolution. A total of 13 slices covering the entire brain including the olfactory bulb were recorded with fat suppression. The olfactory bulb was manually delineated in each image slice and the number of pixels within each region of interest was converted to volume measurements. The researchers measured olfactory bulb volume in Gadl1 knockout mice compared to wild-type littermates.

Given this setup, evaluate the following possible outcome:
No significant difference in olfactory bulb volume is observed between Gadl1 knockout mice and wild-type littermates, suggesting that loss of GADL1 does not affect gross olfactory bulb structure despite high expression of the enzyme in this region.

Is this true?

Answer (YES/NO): YES